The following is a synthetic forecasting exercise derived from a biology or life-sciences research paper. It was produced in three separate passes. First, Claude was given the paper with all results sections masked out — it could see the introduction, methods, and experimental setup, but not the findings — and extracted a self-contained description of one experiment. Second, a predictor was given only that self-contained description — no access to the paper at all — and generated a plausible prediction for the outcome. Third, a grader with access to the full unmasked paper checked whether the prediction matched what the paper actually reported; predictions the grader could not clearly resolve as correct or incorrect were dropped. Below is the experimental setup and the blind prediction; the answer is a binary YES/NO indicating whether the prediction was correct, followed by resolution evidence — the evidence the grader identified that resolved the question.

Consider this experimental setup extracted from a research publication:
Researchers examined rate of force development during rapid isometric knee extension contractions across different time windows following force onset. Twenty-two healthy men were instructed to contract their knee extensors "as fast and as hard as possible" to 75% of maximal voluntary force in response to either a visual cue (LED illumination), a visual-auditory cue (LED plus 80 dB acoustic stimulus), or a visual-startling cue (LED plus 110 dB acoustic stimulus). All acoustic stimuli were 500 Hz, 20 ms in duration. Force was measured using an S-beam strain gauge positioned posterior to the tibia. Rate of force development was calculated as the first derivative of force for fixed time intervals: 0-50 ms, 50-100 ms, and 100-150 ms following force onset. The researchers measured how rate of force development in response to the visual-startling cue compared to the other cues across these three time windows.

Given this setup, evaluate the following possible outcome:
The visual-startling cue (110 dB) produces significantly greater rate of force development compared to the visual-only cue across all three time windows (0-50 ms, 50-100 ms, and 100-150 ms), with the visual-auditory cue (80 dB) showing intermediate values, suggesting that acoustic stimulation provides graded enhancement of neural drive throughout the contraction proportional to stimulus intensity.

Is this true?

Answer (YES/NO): NO